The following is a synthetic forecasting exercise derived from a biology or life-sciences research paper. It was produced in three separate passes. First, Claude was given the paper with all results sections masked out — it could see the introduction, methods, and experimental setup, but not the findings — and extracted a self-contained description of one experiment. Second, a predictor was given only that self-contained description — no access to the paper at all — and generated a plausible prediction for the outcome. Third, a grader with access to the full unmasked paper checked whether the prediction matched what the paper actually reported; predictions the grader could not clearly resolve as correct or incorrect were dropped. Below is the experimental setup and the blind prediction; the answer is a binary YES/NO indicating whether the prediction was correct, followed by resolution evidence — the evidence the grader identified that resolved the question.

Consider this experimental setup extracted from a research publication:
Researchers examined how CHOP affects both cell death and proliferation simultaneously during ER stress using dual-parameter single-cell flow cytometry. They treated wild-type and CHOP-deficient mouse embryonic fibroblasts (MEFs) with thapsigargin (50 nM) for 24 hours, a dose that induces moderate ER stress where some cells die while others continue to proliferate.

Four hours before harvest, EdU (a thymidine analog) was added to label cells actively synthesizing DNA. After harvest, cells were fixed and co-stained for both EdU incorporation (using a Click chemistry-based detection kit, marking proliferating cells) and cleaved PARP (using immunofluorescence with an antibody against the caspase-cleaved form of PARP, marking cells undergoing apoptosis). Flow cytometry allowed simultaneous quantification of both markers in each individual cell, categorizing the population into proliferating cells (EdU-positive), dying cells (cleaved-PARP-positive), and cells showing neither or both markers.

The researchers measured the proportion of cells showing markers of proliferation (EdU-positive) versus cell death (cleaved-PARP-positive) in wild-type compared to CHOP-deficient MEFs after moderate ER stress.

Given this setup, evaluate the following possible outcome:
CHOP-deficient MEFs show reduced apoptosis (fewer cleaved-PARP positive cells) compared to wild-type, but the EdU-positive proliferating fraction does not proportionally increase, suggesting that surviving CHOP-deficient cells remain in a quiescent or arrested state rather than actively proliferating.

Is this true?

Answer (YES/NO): YES